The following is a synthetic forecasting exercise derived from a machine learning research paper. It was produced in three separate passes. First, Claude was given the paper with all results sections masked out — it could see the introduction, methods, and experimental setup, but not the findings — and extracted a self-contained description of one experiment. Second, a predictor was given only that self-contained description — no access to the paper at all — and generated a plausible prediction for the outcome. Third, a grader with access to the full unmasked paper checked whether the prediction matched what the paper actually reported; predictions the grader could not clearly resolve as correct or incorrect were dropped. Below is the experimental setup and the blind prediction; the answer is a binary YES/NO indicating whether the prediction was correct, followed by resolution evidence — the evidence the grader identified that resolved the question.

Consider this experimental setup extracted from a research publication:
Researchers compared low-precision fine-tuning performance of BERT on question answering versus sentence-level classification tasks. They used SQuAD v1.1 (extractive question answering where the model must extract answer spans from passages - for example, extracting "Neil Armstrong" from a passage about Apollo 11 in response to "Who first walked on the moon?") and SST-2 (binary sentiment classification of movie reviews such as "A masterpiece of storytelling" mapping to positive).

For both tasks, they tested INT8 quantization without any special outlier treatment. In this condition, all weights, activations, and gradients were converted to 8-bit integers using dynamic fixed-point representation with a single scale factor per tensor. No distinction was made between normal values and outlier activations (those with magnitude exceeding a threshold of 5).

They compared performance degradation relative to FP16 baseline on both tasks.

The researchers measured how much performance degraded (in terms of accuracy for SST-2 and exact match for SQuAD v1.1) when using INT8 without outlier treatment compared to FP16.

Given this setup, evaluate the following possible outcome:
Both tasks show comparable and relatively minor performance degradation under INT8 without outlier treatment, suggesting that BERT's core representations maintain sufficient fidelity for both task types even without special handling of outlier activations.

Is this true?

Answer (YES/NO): NO